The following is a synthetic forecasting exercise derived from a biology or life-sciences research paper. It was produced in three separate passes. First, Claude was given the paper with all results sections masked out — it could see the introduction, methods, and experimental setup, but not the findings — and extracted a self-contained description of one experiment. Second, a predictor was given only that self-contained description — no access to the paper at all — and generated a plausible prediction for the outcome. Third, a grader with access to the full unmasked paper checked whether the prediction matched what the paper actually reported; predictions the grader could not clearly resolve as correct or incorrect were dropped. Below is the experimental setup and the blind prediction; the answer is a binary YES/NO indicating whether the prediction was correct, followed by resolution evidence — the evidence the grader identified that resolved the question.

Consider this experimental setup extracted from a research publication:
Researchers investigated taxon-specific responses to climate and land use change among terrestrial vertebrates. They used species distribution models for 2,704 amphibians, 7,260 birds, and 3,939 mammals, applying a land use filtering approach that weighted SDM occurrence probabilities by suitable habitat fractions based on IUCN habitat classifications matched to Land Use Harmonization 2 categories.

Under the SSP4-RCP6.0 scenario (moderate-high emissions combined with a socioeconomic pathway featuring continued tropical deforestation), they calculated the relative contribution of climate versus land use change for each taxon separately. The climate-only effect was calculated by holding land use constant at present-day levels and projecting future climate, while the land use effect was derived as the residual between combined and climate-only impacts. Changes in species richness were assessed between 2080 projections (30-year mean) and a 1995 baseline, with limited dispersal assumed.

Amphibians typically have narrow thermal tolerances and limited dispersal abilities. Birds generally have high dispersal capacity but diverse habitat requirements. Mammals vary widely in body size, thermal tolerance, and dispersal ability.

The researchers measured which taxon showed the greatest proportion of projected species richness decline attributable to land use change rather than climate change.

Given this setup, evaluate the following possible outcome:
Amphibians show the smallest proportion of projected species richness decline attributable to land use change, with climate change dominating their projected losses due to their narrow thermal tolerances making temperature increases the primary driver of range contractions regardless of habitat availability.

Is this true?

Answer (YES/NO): NO